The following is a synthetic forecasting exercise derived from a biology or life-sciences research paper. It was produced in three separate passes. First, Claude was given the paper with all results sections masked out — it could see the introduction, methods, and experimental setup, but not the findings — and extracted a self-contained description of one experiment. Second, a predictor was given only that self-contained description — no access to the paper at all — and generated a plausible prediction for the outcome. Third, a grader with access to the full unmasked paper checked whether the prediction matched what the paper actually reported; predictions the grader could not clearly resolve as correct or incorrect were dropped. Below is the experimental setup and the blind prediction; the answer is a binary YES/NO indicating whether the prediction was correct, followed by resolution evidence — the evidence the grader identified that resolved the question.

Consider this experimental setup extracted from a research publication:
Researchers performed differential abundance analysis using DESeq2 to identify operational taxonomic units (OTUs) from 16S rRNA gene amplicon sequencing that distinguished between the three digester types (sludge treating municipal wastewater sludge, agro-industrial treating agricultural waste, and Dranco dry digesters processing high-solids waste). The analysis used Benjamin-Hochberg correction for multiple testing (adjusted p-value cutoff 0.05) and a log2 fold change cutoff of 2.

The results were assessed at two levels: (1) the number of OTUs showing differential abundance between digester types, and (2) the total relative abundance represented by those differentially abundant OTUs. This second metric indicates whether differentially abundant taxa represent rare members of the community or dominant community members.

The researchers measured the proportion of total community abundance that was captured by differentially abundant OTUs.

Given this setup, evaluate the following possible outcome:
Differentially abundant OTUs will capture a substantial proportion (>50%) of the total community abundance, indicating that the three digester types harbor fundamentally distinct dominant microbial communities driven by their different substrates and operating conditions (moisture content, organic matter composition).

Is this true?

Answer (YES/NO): NO